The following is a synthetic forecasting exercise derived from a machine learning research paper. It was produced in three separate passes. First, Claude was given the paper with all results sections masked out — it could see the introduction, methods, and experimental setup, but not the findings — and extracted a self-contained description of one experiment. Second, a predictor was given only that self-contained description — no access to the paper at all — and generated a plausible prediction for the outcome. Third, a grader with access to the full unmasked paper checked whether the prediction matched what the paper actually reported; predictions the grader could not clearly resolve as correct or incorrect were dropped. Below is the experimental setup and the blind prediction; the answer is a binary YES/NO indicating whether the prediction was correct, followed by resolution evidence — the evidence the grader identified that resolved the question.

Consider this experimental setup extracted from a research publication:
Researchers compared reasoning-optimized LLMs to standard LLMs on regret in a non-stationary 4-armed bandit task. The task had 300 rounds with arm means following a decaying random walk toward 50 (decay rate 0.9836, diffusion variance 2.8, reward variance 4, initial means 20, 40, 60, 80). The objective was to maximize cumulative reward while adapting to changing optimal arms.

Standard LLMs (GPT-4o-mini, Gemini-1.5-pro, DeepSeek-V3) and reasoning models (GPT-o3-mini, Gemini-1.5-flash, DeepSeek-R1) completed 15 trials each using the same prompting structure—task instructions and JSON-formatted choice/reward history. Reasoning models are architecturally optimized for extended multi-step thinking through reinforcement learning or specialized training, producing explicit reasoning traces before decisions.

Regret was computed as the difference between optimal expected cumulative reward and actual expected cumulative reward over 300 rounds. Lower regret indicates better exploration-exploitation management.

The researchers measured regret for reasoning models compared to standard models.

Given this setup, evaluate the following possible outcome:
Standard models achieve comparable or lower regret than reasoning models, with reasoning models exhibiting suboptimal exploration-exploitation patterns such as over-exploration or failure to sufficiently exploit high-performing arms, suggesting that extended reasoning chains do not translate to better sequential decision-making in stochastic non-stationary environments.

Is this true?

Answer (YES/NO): NO